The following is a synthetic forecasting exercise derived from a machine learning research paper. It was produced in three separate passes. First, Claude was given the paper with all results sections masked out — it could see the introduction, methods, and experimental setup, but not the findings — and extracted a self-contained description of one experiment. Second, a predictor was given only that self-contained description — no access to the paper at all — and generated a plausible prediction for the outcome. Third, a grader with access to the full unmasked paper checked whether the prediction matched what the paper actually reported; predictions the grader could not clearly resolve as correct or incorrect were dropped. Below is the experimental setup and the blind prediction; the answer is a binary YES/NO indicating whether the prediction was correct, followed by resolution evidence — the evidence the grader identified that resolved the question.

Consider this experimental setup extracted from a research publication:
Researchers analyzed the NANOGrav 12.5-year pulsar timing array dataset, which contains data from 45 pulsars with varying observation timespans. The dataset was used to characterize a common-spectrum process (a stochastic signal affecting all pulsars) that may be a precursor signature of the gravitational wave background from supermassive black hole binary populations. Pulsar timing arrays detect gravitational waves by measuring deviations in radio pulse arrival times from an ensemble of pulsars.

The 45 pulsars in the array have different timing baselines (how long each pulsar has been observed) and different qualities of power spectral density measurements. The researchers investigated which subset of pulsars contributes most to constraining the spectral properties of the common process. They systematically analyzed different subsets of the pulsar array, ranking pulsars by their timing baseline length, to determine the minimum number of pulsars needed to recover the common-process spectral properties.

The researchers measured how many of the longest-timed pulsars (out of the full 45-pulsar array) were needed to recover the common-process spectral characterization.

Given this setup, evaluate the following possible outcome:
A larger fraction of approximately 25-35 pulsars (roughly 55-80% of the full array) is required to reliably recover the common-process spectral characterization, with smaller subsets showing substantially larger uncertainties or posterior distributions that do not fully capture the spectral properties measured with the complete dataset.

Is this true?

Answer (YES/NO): NO